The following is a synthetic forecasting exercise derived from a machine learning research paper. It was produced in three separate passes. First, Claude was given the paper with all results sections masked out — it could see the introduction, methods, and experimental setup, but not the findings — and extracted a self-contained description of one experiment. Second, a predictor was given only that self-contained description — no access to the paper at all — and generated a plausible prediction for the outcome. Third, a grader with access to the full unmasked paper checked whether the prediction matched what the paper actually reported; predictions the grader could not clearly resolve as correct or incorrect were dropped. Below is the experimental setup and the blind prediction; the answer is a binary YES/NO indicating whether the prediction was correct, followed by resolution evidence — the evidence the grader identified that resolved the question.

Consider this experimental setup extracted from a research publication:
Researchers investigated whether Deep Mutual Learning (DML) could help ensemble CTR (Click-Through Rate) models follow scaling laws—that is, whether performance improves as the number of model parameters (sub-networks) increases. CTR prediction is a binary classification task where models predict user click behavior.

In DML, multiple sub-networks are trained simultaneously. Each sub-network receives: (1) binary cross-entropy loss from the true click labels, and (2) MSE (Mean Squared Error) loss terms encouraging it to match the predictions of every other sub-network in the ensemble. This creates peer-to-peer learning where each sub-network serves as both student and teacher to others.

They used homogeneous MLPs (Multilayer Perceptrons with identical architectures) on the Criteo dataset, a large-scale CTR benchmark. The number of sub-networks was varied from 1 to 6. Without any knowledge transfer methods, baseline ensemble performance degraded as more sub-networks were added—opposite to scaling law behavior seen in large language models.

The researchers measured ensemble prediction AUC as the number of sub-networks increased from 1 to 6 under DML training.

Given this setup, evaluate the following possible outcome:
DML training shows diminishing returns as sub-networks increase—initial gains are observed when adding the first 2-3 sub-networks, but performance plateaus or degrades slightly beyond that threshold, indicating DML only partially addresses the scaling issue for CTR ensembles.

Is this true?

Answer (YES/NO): NO